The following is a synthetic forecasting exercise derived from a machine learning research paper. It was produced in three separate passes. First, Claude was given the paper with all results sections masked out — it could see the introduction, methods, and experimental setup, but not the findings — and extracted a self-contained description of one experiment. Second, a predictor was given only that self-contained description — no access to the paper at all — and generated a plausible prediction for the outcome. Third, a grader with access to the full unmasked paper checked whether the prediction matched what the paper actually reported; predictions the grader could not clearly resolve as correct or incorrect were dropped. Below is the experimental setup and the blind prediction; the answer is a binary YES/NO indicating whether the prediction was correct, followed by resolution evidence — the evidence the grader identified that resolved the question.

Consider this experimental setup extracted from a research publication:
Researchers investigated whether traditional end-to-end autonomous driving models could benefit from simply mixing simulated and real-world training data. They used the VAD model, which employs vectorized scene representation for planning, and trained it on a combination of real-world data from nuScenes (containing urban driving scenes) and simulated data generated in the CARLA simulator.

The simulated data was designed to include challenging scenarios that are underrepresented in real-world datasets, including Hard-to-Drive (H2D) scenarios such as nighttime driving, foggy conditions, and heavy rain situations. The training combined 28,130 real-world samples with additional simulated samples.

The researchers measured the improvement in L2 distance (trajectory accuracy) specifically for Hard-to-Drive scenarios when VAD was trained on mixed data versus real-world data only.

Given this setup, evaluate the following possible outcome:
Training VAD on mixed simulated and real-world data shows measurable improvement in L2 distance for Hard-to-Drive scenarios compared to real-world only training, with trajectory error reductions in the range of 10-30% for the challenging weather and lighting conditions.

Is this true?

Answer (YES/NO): NO